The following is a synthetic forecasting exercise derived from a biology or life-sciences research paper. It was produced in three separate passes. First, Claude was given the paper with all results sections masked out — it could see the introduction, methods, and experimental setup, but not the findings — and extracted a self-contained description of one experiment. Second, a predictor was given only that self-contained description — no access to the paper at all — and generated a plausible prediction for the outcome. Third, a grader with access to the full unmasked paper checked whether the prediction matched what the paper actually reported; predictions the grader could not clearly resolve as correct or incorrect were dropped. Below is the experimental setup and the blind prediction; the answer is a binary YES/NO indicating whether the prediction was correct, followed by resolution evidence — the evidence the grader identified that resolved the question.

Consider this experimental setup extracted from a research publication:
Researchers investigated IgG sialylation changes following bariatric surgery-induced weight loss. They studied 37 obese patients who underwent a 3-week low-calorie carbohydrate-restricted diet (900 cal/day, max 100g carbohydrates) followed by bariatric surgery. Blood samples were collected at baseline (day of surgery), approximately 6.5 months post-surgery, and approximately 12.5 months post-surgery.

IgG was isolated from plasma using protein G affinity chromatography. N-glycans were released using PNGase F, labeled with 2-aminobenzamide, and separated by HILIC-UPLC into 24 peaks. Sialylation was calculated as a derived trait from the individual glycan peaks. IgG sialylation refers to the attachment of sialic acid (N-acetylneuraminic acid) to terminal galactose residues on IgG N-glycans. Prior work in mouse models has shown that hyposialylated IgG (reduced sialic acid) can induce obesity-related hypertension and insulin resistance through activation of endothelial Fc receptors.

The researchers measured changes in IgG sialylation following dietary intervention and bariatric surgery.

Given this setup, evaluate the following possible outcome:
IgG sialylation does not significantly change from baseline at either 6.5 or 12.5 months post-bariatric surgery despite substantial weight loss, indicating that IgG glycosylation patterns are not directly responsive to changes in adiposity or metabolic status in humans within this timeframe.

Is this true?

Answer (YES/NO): NO